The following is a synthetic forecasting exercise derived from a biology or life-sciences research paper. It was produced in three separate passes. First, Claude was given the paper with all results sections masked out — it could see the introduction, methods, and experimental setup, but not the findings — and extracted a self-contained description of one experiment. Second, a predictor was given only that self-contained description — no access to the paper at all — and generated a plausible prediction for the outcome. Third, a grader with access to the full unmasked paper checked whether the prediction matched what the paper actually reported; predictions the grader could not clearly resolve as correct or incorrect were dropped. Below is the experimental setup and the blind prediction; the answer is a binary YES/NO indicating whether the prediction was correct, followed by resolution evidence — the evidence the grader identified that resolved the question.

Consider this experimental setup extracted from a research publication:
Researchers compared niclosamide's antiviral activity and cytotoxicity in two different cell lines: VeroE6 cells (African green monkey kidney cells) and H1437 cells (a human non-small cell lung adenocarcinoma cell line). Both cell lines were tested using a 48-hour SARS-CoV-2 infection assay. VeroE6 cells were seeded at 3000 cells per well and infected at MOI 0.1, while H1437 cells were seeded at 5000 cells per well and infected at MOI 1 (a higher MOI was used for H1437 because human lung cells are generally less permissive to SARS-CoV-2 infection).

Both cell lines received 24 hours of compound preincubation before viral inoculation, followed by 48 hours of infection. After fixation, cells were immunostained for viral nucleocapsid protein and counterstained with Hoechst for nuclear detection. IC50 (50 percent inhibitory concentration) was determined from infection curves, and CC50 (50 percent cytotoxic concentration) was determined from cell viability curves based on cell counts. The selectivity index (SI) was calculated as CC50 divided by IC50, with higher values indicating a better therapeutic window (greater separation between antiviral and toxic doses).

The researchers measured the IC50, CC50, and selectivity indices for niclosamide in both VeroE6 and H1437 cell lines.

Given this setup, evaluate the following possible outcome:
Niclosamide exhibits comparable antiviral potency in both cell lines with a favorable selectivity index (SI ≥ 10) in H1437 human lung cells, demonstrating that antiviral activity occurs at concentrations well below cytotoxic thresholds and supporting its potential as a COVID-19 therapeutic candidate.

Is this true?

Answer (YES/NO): NO